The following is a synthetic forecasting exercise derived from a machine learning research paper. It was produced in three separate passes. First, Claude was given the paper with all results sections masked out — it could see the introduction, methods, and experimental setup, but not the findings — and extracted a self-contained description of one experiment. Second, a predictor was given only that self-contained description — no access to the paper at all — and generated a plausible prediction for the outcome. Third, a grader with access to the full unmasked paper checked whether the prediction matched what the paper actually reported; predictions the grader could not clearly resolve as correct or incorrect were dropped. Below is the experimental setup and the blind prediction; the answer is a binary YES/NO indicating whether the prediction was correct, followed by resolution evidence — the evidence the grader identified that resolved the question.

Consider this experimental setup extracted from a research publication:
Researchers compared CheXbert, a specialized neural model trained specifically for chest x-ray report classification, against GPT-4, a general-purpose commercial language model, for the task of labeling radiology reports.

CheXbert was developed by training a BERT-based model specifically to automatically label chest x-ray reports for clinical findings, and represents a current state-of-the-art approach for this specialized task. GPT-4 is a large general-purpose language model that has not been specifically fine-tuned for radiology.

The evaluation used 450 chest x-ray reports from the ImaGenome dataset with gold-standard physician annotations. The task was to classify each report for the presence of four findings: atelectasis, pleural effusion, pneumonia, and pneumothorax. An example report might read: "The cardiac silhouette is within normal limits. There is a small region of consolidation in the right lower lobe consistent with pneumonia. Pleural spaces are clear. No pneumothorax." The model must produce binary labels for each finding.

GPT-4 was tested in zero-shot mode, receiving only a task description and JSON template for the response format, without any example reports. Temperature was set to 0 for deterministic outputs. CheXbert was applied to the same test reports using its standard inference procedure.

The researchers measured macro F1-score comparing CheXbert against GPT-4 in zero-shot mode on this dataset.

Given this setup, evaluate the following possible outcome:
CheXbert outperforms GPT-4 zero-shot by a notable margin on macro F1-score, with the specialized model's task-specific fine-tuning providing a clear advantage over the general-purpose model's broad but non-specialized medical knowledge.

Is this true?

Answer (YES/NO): NO